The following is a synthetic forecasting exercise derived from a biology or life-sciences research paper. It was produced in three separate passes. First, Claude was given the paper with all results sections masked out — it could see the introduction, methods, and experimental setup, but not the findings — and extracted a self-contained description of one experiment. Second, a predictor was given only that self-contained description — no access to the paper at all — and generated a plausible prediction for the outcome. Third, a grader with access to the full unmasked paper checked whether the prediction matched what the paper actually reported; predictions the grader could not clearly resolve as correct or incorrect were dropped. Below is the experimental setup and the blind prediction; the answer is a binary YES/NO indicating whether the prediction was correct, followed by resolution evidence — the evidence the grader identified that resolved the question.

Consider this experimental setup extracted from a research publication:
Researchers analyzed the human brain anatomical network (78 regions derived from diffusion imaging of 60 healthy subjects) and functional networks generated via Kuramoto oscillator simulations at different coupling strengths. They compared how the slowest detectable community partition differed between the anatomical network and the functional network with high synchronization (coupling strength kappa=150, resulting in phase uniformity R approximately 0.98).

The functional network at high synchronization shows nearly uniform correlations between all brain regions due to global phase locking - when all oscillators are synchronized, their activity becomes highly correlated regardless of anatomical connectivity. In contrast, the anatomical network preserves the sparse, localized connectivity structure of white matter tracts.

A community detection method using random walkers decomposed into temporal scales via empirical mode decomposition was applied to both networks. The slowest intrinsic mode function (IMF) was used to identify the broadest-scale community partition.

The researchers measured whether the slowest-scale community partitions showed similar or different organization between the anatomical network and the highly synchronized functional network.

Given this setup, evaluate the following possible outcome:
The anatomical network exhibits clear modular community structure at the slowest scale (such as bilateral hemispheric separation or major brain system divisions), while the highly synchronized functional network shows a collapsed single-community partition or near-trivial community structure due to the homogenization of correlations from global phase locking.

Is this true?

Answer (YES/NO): YES